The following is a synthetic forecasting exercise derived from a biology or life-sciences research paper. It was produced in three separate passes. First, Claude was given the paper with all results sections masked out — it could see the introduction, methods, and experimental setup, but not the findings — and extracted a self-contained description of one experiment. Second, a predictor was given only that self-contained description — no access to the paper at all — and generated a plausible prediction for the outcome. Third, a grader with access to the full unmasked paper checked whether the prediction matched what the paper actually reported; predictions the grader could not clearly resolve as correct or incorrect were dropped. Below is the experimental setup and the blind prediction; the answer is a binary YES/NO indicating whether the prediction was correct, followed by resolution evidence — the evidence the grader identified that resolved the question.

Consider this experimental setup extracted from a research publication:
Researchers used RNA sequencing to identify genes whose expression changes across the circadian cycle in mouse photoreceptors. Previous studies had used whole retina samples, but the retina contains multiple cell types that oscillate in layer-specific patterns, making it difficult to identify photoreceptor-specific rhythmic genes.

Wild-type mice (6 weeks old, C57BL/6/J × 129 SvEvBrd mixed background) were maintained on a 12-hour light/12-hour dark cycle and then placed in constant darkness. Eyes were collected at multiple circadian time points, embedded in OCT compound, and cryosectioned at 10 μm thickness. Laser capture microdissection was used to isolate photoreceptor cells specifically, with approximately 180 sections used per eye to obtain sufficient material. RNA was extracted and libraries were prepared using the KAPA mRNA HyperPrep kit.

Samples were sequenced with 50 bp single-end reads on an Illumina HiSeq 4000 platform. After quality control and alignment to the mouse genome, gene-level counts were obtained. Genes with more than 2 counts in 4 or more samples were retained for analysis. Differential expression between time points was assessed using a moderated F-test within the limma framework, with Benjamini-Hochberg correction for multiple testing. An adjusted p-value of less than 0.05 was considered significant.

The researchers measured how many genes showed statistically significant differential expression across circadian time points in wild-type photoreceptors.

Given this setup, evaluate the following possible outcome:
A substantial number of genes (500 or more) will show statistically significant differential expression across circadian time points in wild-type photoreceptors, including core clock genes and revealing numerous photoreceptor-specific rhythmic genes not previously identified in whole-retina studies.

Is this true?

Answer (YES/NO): YES